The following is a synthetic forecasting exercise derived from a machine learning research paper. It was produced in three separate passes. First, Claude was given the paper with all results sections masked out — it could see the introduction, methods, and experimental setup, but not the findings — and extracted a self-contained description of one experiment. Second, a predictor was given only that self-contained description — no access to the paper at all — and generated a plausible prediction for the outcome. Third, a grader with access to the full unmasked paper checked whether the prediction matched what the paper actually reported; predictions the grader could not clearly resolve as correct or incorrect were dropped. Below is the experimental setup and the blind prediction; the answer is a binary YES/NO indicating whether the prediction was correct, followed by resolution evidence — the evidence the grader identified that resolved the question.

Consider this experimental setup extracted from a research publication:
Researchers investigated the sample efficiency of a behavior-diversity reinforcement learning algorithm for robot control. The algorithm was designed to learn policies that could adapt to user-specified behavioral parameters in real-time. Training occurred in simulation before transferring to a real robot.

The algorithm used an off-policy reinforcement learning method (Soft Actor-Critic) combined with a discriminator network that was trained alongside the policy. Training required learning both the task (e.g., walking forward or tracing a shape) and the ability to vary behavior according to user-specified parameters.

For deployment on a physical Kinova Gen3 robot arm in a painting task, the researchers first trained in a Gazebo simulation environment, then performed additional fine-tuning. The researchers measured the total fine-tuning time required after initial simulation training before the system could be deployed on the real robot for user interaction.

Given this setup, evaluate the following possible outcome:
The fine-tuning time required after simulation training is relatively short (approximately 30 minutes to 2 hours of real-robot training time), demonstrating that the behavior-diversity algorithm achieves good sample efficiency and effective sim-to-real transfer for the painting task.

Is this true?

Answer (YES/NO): NO